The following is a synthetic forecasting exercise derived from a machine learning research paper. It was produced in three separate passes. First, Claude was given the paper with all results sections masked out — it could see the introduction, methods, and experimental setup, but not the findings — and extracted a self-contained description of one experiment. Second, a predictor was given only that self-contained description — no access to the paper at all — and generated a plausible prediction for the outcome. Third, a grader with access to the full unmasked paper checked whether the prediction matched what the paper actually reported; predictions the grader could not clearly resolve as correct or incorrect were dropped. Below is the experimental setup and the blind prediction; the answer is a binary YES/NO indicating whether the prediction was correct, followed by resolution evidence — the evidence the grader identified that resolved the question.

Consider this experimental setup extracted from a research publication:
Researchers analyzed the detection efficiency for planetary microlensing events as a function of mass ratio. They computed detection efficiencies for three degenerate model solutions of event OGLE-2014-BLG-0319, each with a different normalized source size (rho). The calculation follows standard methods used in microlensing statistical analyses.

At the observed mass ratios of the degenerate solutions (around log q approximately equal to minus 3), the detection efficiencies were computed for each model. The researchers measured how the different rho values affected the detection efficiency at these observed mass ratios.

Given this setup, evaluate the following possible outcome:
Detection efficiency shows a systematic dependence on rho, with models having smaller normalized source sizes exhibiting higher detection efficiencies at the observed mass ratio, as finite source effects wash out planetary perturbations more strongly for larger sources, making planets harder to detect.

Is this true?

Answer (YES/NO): NO